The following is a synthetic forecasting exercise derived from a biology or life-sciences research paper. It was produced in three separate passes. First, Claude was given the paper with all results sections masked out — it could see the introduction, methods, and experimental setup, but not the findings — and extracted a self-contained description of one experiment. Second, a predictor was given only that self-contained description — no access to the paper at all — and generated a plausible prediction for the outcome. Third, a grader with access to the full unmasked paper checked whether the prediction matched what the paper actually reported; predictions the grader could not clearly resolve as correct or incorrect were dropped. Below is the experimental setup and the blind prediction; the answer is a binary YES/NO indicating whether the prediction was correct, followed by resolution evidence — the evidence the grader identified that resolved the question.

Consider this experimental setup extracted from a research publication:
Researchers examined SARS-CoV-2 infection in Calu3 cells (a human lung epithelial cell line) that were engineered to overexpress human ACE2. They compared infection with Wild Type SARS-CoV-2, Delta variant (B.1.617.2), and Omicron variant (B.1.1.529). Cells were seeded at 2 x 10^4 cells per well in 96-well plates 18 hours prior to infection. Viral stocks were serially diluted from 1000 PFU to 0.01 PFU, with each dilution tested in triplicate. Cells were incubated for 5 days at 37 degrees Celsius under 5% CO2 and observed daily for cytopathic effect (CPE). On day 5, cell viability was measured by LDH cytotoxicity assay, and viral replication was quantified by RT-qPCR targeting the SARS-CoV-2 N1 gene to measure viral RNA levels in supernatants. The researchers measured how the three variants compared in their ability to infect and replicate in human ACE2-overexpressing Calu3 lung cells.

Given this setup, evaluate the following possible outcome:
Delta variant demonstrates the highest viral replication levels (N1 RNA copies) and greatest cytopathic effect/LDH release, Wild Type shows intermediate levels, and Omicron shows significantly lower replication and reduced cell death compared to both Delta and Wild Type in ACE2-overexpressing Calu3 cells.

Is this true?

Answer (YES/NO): NO